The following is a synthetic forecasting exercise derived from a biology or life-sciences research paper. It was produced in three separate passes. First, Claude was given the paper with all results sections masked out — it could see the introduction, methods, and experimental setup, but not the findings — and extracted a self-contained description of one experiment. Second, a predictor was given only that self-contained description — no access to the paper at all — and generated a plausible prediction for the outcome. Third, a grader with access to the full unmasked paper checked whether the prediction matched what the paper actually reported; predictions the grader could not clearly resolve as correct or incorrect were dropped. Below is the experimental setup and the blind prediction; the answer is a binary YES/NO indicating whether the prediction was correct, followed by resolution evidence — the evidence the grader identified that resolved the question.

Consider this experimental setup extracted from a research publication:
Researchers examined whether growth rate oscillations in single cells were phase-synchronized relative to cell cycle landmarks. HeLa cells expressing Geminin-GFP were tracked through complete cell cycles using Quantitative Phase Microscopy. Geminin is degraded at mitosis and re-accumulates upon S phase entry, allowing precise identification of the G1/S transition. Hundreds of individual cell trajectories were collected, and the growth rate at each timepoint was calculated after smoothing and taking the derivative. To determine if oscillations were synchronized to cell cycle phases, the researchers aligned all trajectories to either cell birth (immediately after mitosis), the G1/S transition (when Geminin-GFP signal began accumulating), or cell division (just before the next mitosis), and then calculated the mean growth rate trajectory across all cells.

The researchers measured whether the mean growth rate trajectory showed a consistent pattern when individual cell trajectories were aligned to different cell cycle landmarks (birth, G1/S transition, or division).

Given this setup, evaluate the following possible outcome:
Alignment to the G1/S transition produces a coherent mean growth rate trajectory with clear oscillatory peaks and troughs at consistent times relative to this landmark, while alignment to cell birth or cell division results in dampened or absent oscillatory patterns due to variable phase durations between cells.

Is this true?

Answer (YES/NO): NO